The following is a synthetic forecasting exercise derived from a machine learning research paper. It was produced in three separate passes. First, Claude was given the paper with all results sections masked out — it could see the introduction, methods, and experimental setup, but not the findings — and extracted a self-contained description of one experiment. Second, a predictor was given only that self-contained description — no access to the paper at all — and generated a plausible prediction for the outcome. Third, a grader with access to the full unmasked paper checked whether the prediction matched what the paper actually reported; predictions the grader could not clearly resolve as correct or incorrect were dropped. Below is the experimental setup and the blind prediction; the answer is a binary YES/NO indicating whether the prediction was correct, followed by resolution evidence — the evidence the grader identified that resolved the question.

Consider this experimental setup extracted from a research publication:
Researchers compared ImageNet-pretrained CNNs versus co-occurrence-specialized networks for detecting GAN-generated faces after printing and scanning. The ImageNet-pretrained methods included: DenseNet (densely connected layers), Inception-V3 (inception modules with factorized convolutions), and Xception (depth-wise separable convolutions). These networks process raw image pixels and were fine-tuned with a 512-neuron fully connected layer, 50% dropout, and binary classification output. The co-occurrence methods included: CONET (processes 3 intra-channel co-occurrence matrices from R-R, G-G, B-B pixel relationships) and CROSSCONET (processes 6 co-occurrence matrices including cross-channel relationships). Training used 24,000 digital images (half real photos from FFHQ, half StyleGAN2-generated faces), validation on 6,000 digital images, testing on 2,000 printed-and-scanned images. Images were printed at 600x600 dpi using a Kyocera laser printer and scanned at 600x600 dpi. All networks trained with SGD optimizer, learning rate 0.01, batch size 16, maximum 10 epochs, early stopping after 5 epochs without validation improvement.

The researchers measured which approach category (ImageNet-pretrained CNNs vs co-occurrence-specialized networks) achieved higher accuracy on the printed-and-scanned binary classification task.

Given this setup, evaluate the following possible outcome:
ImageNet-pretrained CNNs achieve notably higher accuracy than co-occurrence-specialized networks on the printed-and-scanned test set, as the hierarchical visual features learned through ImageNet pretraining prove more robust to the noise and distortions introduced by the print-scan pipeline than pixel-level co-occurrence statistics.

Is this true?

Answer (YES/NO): NO